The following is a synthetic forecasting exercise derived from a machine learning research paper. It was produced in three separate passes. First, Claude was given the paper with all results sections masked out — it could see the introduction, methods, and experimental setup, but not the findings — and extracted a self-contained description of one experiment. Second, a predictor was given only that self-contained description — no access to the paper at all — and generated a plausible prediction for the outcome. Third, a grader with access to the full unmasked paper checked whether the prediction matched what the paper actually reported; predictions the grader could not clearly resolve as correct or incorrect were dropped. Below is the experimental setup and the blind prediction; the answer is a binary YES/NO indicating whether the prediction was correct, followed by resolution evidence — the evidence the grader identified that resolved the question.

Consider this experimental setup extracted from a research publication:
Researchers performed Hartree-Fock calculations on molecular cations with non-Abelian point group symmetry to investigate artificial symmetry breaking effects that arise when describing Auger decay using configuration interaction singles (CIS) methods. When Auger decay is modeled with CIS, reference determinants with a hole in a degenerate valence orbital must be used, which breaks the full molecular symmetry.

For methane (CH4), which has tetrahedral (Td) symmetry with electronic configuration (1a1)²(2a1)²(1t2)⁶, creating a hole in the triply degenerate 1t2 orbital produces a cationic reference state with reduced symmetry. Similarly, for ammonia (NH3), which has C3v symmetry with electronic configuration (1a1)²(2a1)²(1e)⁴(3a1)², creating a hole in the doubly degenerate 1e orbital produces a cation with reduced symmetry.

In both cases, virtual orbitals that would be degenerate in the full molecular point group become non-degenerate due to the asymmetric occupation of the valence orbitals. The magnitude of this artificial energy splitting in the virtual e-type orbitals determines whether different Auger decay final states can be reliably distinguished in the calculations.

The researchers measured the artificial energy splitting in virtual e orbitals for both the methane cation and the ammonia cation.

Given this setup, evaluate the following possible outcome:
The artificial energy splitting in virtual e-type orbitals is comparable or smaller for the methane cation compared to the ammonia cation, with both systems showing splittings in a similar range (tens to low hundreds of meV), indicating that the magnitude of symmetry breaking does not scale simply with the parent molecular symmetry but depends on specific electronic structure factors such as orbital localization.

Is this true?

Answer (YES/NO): NO